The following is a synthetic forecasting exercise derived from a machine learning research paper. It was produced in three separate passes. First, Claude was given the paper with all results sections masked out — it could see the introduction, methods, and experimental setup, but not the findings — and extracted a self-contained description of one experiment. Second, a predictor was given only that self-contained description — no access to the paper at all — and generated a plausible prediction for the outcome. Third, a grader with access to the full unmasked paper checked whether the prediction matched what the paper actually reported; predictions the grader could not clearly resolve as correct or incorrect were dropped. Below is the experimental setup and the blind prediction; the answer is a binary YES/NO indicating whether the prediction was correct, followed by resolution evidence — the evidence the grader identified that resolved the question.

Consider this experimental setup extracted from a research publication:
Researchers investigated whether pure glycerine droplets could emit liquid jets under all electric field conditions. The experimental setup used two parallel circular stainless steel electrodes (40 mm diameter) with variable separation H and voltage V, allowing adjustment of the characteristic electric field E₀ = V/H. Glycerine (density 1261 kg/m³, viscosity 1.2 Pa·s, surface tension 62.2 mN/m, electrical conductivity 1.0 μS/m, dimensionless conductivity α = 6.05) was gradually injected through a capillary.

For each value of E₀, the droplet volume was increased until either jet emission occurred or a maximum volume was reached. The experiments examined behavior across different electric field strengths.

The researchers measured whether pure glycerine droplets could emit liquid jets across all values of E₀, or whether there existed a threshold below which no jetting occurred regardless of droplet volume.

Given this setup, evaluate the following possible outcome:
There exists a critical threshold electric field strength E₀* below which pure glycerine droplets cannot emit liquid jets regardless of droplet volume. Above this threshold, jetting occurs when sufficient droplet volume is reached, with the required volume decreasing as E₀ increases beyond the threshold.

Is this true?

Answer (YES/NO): YES